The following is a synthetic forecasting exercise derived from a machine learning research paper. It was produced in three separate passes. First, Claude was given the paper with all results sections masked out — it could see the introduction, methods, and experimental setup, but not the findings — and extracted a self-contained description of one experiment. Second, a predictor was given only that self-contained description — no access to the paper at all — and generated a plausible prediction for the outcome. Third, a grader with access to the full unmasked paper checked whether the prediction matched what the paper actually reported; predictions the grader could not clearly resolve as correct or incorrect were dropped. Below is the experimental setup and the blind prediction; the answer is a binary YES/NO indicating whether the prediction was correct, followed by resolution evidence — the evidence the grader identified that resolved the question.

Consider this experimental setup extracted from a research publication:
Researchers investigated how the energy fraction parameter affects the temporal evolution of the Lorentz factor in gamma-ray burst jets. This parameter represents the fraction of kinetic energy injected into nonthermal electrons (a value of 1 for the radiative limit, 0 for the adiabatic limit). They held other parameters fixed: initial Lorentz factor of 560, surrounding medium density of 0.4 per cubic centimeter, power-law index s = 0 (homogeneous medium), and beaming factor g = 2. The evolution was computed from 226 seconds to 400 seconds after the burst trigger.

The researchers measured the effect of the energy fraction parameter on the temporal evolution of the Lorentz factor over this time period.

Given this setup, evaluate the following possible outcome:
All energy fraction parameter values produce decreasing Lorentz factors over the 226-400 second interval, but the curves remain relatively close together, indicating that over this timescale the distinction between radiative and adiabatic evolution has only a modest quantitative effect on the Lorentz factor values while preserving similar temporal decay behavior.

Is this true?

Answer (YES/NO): NO